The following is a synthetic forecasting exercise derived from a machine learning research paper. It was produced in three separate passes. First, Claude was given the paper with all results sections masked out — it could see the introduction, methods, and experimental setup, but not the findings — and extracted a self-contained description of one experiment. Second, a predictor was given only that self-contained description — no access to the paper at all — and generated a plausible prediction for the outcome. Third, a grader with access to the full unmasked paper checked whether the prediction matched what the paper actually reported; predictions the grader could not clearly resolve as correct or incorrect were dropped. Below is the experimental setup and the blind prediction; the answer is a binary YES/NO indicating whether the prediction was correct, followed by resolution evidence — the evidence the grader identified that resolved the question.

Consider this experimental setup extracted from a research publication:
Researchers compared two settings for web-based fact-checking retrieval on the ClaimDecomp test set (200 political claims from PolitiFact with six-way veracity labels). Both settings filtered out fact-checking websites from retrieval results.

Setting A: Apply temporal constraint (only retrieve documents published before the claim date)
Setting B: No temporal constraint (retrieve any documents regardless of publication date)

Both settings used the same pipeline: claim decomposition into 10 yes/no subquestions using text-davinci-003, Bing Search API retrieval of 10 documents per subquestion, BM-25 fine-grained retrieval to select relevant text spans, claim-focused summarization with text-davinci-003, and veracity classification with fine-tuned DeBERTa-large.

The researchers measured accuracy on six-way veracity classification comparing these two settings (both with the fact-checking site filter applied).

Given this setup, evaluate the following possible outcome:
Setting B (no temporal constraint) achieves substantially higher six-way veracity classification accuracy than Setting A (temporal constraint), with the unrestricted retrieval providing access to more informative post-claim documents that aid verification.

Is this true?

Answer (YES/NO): NO